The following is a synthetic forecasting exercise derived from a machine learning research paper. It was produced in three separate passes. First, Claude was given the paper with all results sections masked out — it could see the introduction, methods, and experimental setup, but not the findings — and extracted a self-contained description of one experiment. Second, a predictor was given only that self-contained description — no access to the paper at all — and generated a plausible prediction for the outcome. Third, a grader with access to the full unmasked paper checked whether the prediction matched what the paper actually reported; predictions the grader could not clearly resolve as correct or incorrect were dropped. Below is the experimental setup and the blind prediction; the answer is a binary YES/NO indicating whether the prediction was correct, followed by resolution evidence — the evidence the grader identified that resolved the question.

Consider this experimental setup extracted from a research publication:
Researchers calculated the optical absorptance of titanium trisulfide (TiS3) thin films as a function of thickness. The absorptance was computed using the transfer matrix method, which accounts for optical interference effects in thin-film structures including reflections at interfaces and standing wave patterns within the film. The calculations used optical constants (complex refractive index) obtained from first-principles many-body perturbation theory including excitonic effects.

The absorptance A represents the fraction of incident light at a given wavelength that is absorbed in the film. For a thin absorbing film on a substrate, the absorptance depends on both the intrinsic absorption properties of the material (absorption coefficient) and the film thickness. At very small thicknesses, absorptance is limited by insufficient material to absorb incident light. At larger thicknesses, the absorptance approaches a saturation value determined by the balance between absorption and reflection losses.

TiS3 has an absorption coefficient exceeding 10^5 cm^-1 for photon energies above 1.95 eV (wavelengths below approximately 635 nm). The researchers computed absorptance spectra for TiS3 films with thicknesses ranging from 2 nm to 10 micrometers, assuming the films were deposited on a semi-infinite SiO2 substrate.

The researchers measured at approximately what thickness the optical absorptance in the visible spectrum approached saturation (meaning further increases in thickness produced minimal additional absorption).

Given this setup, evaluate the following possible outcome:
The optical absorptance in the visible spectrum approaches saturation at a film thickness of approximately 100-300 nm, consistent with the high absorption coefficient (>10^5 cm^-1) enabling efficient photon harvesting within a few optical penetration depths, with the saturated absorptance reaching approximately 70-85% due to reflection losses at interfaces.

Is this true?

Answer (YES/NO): YES